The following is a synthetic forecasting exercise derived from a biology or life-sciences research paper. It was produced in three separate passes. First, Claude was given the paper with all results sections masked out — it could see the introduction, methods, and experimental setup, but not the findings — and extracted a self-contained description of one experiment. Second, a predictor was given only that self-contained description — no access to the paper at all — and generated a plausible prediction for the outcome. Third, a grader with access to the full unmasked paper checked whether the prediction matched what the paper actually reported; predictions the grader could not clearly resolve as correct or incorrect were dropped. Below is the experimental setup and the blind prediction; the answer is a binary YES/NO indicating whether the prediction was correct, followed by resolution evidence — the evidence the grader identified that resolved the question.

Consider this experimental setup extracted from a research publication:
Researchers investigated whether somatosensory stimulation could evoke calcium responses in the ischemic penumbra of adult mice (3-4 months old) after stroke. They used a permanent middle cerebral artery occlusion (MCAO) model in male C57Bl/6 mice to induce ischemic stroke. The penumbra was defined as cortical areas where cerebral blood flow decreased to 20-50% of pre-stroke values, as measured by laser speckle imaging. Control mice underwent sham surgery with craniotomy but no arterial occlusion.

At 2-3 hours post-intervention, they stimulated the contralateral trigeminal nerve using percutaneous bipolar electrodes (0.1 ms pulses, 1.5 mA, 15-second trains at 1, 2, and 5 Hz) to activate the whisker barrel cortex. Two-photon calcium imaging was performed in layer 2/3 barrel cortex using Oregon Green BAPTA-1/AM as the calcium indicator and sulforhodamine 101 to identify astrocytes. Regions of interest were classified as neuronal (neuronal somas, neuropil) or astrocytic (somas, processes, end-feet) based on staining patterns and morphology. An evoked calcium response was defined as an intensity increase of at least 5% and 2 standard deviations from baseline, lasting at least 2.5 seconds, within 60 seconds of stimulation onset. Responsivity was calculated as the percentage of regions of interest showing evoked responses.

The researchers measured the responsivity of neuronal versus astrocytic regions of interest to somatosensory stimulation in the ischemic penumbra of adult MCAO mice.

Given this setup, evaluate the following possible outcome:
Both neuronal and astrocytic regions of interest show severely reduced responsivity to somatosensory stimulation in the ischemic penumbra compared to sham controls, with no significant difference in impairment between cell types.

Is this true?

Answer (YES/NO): NO